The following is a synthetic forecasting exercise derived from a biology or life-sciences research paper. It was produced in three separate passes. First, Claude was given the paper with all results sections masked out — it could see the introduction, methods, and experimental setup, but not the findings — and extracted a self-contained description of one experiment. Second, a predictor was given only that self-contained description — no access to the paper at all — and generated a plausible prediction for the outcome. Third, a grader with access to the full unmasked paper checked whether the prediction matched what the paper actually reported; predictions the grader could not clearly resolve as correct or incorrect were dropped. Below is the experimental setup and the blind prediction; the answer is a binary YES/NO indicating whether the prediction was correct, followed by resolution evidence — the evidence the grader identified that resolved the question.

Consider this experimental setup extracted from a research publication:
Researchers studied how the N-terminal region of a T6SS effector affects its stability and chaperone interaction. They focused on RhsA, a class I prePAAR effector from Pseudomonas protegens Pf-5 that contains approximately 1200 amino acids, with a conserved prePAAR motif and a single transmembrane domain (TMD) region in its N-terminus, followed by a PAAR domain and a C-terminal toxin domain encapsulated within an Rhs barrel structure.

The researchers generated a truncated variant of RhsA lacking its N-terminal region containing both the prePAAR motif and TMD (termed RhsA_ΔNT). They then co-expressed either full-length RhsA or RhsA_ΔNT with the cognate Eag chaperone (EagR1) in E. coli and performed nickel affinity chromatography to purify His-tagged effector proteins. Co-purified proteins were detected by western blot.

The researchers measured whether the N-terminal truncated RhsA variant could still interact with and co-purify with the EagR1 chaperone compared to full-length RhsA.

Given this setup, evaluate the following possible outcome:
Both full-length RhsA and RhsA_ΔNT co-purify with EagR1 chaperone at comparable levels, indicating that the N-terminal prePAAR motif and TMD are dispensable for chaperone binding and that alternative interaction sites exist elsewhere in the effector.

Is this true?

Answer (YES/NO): NO